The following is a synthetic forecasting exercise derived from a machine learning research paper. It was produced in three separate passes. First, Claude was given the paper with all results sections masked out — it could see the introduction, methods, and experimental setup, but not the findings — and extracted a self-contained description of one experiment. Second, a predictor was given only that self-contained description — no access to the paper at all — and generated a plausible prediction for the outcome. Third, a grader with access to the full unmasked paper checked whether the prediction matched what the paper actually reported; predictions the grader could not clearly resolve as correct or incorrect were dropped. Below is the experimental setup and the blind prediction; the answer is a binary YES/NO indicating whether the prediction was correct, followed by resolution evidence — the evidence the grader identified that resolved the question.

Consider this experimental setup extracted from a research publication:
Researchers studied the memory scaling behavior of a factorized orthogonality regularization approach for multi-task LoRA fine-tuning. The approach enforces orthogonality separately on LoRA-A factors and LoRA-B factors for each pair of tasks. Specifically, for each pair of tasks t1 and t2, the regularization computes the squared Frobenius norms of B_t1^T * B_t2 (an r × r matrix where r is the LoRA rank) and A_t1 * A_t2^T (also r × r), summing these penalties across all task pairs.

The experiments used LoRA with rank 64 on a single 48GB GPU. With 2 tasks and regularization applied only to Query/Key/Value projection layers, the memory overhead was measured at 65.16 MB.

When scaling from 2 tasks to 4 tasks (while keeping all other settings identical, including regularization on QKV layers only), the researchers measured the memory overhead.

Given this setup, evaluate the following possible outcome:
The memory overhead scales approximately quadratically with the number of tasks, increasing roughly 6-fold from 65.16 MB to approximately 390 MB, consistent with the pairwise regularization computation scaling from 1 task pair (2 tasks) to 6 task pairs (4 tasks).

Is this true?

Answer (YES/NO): NO